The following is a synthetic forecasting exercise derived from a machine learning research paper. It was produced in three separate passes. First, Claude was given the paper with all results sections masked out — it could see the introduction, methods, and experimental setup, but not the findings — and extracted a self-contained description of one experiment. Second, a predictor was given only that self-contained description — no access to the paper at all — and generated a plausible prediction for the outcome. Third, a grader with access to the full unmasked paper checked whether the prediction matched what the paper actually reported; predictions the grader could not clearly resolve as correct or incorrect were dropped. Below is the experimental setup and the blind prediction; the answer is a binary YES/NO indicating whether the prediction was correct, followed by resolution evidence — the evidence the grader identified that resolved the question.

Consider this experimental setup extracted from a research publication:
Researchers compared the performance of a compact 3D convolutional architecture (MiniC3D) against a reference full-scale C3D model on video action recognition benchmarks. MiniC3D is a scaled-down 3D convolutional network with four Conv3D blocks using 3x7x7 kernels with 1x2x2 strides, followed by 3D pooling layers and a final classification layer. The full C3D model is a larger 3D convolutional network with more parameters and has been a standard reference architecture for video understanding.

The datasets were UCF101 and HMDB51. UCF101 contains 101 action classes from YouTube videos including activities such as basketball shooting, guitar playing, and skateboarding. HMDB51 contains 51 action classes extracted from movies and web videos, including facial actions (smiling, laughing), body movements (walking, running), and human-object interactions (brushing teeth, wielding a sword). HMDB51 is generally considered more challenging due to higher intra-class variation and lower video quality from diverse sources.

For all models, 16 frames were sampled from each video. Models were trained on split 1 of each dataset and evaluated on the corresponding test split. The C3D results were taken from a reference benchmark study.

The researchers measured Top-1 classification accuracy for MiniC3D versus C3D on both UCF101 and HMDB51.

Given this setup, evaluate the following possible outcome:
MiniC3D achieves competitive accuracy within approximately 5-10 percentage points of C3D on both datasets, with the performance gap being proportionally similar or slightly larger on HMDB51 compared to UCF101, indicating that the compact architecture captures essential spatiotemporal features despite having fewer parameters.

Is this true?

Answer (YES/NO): NO